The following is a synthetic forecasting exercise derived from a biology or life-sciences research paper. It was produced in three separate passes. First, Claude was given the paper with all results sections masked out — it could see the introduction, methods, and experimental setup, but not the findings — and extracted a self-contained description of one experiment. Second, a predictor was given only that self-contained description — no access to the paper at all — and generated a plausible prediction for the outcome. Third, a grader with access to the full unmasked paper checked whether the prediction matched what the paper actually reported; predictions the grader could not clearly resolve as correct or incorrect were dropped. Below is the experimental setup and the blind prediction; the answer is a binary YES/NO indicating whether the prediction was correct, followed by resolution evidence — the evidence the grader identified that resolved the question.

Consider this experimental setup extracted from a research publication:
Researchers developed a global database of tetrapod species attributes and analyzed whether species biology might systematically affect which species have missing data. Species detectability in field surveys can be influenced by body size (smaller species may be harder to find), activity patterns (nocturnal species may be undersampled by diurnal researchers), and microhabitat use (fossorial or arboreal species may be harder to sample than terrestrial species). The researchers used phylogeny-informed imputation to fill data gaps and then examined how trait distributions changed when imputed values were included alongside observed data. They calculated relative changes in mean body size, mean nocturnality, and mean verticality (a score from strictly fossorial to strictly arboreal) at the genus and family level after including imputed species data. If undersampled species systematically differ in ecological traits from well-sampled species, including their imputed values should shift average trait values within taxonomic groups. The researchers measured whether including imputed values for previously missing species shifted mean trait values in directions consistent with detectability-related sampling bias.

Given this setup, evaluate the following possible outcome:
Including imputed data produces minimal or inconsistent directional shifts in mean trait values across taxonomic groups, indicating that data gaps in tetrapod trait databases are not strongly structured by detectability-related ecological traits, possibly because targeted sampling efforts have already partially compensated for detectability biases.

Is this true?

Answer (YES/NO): NO